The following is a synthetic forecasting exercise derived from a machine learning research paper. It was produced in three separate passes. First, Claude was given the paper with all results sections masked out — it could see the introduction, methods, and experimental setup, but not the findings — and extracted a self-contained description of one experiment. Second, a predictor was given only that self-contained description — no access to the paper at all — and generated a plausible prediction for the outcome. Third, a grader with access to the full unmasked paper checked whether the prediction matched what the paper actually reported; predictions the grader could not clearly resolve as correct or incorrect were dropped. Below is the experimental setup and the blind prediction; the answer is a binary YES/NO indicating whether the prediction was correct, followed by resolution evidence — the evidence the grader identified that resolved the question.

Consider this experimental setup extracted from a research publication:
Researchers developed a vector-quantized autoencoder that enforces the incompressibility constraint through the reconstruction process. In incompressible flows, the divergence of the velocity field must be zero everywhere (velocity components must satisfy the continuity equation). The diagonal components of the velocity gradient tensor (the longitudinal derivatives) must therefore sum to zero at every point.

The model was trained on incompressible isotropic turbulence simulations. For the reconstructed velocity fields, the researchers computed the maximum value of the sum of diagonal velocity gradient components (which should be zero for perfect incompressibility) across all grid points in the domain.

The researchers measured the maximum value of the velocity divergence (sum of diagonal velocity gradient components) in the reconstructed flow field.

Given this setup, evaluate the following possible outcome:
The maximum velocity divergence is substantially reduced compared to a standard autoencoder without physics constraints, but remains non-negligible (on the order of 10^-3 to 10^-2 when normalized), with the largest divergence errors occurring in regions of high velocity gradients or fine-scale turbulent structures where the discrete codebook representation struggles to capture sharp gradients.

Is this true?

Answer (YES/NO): NO